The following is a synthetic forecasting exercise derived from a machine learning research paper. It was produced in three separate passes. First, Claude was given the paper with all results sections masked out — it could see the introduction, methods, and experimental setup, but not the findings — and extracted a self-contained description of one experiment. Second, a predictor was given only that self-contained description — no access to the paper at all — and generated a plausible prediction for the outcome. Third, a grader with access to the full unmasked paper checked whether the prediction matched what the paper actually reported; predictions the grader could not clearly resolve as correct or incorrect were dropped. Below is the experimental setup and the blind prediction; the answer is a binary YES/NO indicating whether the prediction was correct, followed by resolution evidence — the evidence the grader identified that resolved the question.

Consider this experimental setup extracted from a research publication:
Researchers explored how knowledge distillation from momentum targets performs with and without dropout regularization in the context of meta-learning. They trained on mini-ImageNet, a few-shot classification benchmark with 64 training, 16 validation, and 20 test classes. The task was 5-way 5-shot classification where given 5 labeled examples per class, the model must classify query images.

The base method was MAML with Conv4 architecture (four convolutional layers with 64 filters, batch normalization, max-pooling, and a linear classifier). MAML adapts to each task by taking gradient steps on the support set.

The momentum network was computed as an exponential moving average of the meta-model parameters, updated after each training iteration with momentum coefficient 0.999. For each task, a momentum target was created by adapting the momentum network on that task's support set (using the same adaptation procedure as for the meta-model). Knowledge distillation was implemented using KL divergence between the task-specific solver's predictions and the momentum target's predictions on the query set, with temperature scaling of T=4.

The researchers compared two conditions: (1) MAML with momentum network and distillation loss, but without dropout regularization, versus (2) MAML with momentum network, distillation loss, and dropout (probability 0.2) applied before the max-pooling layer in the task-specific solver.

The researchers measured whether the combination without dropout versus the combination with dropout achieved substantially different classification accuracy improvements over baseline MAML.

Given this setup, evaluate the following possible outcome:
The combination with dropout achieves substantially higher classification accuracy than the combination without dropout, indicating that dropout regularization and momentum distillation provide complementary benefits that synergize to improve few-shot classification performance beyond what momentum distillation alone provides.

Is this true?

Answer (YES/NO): YES